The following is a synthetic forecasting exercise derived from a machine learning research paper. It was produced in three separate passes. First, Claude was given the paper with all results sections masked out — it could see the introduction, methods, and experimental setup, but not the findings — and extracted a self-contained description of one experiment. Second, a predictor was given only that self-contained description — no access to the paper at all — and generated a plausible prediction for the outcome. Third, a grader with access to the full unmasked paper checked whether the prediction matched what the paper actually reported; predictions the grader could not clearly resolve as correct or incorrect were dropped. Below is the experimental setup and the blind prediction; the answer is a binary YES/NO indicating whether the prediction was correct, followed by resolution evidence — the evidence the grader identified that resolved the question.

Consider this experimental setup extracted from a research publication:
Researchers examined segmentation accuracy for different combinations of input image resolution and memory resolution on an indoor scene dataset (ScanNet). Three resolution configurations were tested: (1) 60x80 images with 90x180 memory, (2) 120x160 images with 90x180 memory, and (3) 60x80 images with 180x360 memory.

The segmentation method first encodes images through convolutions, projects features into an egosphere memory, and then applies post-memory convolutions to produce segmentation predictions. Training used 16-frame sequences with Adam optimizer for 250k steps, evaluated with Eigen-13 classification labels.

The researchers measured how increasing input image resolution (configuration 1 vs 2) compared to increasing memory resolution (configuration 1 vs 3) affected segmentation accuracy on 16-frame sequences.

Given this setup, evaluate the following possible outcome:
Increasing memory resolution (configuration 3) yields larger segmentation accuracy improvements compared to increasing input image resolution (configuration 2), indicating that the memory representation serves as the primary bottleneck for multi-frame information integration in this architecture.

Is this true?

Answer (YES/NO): NO